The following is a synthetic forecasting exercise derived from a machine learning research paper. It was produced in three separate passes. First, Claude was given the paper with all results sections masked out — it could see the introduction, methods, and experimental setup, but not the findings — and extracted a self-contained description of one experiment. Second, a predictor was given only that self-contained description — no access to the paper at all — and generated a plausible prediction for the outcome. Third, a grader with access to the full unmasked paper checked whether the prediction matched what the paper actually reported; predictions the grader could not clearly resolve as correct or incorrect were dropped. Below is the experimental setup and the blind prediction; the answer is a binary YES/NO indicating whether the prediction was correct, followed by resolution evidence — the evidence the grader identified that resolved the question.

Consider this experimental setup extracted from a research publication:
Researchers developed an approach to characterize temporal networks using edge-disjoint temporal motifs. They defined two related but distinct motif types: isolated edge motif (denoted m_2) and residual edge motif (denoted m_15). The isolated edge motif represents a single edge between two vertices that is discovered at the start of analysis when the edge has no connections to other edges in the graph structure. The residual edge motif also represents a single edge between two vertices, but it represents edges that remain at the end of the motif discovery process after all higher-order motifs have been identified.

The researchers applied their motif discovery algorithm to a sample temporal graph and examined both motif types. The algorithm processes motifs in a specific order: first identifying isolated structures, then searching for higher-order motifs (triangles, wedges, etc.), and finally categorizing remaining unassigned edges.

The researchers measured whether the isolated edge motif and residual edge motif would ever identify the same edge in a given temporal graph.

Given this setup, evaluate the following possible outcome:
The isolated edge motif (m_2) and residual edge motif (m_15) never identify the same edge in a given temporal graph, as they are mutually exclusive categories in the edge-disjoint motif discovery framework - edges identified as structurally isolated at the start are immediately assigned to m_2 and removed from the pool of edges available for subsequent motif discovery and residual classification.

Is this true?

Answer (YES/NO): YES